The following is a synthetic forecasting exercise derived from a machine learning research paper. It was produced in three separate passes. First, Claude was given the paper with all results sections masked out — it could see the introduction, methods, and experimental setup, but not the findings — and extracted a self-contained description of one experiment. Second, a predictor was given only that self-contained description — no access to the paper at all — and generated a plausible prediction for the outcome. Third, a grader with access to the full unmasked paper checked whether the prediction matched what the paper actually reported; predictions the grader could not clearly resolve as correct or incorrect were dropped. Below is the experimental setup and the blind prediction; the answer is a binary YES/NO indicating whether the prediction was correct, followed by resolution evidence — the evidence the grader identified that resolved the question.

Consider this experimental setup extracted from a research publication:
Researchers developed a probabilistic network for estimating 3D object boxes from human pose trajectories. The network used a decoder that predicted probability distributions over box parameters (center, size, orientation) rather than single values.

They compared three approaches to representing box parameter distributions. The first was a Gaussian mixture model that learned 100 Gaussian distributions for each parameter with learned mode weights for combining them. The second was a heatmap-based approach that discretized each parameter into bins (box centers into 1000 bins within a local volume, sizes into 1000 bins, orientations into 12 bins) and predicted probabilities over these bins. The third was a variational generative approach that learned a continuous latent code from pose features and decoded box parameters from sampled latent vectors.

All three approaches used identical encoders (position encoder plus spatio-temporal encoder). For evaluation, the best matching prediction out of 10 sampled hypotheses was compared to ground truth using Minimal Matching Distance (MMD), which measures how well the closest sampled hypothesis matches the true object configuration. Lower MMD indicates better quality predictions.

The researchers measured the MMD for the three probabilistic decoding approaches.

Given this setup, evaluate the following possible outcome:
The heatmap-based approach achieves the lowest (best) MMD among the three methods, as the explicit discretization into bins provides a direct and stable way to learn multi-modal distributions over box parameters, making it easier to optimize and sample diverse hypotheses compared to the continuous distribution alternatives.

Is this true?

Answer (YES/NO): NO